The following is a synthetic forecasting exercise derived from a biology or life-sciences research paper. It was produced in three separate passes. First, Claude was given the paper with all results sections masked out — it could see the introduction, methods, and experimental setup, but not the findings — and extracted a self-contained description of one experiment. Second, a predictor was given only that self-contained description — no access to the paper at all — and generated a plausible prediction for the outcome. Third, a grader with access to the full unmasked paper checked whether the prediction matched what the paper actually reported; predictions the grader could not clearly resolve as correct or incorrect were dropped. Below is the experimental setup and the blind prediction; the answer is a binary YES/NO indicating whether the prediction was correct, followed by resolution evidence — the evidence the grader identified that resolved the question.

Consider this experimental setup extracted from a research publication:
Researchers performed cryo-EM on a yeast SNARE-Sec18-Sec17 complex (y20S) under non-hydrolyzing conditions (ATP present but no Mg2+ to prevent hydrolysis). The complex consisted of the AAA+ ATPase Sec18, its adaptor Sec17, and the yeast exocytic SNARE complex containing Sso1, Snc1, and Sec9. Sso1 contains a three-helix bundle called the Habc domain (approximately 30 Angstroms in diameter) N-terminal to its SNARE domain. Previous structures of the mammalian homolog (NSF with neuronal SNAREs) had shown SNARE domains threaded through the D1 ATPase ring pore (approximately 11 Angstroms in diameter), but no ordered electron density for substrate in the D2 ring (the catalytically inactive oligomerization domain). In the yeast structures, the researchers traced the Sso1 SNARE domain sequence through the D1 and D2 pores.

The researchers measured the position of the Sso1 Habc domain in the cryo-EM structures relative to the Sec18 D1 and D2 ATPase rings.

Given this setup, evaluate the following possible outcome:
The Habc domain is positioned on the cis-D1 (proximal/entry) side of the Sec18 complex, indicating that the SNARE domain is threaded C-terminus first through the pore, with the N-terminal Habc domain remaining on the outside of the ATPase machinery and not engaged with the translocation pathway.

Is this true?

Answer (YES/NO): NO